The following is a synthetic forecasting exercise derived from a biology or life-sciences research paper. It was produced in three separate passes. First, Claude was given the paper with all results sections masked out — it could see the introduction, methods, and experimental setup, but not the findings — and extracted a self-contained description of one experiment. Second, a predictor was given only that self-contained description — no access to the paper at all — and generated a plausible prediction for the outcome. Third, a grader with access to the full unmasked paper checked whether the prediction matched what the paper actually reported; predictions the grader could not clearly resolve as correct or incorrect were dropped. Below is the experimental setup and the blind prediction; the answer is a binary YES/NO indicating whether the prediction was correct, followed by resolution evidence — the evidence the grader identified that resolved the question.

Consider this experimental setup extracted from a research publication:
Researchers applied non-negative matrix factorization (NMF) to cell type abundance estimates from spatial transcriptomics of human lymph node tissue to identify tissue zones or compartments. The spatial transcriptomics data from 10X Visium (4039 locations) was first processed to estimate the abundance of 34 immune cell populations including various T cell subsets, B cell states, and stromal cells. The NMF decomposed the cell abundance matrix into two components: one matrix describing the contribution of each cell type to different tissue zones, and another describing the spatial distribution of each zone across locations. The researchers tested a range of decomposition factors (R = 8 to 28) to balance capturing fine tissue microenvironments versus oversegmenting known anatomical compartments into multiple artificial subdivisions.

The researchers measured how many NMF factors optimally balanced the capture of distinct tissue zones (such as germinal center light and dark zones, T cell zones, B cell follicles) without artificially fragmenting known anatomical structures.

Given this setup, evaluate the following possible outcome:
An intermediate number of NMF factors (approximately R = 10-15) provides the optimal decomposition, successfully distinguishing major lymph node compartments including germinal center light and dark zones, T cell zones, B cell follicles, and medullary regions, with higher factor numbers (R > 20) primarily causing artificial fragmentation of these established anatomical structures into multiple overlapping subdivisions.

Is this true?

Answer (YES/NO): YES